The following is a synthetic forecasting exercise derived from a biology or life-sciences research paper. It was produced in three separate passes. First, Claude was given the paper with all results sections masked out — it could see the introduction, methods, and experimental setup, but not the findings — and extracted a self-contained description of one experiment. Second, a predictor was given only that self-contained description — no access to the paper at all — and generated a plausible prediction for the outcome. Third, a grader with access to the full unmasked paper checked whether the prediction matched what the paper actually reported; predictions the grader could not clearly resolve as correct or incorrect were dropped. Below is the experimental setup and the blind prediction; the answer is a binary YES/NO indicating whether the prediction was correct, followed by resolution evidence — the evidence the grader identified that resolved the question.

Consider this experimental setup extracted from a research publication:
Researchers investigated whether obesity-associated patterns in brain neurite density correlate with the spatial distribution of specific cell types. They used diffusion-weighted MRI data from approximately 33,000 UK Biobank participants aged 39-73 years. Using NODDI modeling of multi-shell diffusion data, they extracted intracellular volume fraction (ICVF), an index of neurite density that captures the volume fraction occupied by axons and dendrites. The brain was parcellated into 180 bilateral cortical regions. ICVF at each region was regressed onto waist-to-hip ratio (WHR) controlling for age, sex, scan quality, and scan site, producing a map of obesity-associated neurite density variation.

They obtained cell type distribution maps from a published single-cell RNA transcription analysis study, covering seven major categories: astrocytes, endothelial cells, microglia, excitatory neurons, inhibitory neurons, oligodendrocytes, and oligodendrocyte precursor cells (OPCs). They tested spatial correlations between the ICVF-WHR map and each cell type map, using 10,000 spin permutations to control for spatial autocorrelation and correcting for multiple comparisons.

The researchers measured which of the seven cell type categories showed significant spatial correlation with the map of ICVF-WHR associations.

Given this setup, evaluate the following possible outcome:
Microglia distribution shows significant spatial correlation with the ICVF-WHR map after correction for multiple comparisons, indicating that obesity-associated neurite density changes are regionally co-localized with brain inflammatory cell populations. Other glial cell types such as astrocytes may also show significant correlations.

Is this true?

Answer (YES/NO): NO